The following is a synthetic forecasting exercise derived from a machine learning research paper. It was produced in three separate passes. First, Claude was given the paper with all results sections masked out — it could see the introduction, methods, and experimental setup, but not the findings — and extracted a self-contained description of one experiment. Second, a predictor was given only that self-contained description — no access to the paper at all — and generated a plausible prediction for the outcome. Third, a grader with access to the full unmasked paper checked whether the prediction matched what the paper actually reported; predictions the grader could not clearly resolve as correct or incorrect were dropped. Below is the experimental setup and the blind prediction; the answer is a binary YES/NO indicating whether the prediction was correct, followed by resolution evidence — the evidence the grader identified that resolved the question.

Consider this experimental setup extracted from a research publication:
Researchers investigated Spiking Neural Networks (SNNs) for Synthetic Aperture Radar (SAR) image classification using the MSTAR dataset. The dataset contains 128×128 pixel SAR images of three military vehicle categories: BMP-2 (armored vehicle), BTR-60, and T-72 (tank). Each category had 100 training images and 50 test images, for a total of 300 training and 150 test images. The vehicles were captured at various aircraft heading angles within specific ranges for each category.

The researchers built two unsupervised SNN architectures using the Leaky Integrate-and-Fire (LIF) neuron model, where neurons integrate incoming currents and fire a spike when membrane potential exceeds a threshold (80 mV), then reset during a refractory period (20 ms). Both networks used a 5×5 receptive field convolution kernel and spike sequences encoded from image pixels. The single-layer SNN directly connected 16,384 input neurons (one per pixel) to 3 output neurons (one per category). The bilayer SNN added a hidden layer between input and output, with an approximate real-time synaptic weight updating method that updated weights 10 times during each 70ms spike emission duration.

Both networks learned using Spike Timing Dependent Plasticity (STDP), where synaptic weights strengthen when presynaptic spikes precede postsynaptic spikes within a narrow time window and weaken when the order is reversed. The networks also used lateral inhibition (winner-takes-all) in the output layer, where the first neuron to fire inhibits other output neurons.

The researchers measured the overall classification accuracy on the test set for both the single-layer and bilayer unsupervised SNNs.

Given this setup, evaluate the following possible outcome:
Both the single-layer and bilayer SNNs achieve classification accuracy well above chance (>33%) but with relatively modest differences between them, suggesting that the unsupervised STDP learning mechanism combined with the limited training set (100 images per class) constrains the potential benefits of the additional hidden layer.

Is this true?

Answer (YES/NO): YES